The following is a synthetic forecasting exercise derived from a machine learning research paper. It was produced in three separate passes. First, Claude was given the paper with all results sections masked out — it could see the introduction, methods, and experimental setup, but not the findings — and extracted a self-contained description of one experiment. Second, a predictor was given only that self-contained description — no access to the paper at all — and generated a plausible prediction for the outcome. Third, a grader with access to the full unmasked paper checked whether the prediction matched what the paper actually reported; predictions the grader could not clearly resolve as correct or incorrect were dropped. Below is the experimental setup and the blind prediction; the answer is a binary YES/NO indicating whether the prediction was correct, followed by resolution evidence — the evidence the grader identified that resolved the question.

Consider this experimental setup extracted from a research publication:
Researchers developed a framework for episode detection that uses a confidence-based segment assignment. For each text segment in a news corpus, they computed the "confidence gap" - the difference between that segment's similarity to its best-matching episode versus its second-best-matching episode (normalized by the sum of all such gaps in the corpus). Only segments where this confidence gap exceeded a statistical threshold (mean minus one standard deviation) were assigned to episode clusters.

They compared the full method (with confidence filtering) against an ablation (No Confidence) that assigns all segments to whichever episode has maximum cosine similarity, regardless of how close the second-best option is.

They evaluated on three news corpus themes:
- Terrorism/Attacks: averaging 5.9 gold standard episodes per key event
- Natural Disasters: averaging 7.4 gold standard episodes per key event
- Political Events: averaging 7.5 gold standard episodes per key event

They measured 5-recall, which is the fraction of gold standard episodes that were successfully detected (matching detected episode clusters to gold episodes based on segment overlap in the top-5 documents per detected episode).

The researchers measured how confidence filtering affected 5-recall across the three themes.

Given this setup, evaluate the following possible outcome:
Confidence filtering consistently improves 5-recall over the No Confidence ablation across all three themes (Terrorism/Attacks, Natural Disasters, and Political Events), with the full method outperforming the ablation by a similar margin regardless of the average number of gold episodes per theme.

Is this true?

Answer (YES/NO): NO